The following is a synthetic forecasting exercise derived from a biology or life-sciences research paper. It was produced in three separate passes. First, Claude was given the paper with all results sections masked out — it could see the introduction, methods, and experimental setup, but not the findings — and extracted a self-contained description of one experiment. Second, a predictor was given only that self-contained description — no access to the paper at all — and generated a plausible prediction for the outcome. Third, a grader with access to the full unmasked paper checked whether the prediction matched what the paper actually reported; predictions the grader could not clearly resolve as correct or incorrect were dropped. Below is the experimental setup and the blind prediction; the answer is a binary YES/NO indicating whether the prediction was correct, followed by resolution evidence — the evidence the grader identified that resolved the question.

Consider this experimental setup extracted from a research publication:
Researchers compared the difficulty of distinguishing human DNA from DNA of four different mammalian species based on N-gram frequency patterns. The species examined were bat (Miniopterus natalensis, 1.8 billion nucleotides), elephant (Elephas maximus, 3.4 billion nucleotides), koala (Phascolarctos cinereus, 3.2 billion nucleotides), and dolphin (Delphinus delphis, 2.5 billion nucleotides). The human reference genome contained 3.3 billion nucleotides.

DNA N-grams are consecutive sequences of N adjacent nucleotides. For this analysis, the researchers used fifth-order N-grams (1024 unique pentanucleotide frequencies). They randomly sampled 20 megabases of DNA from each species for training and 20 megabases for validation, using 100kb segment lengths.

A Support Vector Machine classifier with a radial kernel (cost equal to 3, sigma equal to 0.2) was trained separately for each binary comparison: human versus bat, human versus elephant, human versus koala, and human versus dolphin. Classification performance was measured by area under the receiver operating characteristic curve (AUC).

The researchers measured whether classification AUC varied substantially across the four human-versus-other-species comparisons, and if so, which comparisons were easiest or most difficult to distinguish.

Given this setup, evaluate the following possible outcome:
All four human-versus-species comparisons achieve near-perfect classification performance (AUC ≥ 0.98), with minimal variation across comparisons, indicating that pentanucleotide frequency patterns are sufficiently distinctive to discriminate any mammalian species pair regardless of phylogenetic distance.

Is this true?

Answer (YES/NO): YES